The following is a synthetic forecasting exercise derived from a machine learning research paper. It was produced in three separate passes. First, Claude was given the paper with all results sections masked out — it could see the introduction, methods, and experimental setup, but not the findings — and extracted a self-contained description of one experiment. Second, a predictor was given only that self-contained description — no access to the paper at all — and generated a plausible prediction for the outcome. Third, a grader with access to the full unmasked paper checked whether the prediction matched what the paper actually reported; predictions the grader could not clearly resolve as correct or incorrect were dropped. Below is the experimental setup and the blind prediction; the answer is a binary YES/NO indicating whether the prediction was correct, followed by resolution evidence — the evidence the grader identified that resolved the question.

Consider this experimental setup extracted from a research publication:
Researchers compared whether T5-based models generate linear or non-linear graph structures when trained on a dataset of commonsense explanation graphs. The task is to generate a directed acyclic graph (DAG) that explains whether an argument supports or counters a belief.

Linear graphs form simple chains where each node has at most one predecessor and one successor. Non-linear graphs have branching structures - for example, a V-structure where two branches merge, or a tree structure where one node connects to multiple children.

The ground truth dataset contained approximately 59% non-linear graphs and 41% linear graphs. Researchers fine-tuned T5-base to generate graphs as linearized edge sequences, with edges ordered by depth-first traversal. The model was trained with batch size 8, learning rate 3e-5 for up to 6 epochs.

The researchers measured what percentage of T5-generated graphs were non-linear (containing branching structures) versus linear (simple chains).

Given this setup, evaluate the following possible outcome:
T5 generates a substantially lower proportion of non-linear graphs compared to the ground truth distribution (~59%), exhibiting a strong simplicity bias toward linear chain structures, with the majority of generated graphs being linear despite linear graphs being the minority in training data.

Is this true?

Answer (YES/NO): YES